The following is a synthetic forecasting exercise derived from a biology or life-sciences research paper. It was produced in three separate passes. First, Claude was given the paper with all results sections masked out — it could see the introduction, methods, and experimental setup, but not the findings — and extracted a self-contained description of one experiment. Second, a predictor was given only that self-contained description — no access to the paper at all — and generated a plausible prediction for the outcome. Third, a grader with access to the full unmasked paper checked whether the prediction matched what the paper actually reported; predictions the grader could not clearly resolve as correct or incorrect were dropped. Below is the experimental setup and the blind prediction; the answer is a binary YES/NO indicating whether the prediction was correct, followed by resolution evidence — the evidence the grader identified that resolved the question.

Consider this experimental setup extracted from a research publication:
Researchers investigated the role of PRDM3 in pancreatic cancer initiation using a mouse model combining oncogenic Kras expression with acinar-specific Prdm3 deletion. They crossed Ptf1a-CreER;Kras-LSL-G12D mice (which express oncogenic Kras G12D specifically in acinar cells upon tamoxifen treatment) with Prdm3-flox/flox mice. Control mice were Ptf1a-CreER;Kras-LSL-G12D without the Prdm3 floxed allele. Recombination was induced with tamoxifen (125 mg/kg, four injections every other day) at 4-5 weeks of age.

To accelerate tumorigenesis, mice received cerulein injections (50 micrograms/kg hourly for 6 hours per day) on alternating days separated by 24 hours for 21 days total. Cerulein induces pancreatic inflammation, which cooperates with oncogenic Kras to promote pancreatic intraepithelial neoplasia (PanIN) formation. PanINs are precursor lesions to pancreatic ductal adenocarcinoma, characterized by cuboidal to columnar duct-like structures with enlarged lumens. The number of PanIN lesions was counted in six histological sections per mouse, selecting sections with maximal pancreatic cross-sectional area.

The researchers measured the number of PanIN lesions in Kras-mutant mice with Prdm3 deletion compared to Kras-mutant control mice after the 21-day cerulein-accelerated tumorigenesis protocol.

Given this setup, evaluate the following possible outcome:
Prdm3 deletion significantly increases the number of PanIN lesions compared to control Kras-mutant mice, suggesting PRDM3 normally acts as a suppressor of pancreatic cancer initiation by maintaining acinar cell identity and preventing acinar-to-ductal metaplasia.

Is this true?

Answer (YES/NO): YES